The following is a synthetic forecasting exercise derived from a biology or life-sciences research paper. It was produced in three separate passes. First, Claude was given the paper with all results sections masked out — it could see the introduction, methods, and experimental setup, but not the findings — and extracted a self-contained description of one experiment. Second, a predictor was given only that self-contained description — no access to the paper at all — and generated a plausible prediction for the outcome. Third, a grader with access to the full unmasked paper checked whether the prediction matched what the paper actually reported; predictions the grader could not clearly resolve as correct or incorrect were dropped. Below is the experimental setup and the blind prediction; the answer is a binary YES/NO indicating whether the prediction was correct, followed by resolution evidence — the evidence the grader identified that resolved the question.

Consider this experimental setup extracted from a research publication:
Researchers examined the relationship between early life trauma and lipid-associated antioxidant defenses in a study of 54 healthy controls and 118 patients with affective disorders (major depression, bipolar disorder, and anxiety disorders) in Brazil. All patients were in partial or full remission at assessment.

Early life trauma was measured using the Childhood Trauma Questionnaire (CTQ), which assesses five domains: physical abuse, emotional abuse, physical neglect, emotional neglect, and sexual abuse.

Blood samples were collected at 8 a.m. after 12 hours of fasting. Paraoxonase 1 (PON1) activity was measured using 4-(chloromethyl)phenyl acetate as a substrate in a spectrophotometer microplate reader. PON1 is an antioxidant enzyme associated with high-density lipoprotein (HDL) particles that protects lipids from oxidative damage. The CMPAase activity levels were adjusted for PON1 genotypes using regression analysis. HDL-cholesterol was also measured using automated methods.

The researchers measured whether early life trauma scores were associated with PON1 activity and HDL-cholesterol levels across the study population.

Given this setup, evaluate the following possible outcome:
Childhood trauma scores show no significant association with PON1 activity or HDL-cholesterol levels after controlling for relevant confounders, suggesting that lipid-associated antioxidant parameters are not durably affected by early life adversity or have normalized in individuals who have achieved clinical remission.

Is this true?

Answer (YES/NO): NO